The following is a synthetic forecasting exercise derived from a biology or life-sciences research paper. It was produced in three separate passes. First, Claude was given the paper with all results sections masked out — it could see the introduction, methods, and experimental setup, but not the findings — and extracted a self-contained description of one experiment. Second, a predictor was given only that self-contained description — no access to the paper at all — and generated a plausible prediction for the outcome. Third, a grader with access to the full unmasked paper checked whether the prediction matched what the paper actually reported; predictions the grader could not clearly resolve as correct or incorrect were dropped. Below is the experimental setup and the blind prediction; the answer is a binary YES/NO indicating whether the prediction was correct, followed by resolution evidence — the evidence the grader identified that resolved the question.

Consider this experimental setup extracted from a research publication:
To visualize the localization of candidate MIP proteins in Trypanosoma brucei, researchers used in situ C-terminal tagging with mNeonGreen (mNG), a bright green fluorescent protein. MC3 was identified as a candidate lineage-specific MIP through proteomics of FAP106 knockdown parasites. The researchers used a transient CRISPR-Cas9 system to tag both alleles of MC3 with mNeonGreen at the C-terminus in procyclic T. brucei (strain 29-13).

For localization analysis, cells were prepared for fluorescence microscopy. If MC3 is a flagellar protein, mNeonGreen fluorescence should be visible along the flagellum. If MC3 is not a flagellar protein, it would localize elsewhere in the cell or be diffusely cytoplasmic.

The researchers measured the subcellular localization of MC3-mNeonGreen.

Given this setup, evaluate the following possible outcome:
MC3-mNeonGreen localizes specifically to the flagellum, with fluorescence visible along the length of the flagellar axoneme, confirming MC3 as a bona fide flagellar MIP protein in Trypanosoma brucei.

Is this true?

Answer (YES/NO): NO